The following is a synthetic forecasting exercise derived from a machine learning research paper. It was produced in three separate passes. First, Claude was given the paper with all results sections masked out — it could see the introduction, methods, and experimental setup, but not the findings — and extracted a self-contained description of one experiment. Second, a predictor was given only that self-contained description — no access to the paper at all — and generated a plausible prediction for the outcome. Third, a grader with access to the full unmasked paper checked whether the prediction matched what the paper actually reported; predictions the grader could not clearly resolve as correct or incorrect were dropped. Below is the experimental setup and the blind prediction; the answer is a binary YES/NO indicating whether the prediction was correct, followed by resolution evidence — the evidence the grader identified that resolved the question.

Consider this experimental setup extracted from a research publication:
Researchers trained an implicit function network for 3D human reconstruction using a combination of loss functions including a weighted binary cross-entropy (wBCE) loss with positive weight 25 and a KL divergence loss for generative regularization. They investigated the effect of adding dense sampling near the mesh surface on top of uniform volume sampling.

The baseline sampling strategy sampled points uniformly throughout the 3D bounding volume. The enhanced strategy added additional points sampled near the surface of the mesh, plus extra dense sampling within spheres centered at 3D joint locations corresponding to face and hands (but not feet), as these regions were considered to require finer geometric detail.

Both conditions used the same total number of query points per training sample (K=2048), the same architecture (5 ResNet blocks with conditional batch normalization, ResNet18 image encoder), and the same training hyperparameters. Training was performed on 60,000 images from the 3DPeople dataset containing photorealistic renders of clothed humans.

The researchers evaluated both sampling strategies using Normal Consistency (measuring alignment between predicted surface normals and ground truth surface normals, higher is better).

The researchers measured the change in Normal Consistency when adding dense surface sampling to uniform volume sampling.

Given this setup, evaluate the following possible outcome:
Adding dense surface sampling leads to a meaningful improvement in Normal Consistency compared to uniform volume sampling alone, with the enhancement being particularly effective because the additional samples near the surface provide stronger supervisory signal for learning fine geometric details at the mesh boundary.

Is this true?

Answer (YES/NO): NO